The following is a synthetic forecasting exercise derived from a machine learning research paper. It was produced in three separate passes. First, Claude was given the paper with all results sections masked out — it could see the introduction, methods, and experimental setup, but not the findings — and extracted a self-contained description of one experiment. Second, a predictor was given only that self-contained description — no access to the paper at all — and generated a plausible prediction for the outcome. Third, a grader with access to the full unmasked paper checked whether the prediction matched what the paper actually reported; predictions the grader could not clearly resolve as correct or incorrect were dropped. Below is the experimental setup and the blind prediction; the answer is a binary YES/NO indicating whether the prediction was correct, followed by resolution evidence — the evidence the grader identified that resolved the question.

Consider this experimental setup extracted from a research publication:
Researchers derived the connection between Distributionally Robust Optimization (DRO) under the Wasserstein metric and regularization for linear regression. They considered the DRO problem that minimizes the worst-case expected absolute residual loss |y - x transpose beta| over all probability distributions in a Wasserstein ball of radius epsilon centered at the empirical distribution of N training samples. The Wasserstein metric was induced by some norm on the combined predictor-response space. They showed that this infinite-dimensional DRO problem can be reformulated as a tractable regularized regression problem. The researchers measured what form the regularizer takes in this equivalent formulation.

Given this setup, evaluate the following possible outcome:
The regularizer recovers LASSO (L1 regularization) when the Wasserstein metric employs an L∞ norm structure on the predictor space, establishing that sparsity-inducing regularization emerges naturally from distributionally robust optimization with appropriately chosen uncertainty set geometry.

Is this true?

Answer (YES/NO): NO